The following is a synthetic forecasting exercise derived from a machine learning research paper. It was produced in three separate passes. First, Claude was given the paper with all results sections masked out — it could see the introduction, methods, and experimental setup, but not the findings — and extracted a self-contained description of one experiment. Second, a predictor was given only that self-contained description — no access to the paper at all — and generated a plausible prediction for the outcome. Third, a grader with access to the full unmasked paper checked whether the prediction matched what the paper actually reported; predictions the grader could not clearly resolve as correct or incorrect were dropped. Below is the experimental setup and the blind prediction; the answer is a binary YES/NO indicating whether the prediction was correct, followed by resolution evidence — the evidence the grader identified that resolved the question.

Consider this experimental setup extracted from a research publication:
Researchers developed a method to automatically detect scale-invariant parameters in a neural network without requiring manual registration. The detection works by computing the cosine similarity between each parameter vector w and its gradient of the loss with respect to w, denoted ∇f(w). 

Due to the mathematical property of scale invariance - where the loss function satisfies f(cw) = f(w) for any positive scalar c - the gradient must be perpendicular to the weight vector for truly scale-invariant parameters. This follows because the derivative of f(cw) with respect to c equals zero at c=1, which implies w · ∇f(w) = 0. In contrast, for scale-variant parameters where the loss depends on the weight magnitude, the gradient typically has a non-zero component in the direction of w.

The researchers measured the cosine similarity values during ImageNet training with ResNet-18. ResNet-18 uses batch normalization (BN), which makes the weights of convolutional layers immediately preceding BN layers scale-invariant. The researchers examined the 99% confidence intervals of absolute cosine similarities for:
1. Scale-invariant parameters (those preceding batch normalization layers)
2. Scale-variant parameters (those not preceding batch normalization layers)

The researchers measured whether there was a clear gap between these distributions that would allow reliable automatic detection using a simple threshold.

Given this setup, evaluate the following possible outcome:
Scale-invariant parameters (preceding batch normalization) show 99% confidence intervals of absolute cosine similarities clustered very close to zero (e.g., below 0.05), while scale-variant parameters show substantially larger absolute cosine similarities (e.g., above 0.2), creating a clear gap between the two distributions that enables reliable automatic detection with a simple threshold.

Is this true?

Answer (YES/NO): YES